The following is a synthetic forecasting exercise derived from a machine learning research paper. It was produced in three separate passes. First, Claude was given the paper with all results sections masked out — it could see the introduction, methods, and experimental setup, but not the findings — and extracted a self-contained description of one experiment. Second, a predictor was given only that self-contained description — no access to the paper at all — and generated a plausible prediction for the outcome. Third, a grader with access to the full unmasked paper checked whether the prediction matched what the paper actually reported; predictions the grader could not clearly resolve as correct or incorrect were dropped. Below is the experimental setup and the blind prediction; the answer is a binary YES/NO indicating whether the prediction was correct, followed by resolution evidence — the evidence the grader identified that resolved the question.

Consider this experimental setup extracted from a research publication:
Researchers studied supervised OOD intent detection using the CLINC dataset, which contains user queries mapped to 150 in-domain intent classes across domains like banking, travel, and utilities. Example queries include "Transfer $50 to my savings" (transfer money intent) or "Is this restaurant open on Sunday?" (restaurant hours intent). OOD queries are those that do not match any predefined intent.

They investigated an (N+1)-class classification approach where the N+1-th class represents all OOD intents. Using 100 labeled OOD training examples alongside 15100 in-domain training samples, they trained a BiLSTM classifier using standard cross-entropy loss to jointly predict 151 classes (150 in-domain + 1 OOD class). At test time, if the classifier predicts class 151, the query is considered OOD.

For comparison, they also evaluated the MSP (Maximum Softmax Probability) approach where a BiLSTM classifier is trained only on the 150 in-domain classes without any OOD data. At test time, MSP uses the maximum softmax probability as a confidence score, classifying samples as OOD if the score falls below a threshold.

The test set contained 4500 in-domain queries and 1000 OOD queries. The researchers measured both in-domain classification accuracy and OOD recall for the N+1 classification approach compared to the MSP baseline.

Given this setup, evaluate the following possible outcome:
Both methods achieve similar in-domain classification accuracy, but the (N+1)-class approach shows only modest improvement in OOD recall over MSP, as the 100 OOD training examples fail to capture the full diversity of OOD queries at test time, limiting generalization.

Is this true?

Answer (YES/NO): NO